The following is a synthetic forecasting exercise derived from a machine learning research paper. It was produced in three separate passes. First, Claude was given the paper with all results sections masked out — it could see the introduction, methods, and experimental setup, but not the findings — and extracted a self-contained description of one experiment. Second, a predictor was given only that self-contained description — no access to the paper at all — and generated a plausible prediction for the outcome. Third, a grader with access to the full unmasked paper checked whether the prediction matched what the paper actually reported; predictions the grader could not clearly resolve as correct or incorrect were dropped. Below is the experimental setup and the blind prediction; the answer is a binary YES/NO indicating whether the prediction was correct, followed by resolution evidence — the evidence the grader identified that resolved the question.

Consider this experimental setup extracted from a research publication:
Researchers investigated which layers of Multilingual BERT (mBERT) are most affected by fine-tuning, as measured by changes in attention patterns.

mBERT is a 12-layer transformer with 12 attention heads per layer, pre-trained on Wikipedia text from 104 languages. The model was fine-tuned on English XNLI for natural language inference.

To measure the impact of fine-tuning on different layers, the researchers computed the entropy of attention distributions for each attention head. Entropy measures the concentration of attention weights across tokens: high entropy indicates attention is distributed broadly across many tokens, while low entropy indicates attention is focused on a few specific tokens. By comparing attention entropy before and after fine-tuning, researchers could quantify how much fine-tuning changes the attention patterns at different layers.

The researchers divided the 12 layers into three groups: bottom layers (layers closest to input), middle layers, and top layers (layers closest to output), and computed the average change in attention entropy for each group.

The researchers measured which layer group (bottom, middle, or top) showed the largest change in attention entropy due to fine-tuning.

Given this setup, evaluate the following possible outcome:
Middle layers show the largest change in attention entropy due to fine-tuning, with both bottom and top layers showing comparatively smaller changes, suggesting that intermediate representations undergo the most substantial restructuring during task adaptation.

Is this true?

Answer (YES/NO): NO